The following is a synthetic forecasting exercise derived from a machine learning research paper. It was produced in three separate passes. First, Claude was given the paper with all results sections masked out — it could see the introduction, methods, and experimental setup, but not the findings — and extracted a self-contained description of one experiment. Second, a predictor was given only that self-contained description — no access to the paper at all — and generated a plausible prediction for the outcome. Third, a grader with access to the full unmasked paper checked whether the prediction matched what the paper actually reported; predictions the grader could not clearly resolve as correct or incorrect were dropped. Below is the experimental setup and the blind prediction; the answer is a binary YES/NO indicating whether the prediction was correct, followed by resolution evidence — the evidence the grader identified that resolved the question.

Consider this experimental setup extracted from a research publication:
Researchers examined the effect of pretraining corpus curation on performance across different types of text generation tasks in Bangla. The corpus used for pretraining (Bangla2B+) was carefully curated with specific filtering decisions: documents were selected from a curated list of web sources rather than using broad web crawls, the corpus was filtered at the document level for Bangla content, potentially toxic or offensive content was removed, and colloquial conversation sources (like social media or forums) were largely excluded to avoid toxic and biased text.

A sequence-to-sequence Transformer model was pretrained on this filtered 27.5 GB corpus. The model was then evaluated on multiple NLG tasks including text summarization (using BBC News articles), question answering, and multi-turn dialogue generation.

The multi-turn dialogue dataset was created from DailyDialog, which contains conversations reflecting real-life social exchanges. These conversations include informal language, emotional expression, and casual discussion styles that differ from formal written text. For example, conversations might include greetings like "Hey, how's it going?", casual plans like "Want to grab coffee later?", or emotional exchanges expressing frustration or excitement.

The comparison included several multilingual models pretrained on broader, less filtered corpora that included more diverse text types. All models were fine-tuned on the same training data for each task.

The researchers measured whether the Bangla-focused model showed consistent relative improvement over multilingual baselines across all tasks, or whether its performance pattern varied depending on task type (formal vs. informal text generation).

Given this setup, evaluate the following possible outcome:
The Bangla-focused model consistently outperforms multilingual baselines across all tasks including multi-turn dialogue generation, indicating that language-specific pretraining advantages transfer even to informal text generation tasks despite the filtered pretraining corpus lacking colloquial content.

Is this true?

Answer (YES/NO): NO